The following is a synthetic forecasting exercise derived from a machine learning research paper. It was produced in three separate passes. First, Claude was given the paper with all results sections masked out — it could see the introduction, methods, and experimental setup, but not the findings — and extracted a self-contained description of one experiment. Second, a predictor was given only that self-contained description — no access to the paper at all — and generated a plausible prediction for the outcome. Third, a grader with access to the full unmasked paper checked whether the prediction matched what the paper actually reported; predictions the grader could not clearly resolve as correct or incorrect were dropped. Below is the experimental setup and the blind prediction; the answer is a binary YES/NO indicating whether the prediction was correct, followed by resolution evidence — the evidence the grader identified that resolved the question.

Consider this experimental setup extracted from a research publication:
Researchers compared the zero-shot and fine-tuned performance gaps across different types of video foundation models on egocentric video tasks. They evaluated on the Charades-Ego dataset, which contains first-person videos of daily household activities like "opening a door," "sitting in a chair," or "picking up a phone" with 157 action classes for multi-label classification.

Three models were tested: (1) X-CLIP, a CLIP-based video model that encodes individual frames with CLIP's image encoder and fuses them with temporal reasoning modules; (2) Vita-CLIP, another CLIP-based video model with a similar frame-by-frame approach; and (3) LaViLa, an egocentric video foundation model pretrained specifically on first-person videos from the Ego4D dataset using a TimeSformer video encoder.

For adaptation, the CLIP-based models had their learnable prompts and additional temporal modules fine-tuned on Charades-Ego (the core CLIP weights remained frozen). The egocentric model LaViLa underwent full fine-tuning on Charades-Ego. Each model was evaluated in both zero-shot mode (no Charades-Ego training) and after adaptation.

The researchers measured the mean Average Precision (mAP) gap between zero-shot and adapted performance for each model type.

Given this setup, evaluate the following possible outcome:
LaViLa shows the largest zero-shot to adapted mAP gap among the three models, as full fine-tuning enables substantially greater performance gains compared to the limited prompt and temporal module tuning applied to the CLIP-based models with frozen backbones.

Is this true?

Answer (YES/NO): YES